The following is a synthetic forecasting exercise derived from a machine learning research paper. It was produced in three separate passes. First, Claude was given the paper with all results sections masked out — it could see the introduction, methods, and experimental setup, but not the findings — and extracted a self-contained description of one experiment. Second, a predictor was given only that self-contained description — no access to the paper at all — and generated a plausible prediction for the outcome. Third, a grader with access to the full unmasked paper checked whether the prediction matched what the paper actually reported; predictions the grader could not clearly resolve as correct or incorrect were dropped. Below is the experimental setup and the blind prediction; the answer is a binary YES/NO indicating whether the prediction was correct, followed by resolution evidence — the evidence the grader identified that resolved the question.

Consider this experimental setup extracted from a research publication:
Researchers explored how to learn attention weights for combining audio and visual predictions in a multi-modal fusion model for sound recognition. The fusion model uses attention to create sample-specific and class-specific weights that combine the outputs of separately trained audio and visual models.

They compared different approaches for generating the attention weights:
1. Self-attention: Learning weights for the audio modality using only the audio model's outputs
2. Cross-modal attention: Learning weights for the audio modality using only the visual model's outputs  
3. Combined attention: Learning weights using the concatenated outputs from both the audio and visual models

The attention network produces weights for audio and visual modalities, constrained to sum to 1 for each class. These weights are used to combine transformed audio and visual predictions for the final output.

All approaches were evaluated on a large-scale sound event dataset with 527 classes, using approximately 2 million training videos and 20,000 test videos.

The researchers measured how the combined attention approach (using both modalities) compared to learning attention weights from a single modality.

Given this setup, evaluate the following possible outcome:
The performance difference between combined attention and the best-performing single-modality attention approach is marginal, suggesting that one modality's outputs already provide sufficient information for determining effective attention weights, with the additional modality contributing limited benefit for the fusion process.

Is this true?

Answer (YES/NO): YES